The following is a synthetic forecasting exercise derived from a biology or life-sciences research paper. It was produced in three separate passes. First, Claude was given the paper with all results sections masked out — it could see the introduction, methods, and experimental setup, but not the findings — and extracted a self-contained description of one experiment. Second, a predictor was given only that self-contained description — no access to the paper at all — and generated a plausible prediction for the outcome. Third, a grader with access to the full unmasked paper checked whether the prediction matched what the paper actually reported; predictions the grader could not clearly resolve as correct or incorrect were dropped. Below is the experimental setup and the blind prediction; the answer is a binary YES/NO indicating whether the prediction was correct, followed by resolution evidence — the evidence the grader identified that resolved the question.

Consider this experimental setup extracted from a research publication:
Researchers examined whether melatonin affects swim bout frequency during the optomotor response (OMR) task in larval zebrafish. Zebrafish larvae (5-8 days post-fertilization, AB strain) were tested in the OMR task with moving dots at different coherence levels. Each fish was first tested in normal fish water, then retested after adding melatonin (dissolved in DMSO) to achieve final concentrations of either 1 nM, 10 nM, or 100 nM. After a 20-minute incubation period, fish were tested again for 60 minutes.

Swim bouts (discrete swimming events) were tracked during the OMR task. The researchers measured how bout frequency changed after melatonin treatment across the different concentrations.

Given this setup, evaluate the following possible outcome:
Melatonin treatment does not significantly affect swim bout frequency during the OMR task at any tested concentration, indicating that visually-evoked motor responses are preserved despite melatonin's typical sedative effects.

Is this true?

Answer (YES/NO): NO